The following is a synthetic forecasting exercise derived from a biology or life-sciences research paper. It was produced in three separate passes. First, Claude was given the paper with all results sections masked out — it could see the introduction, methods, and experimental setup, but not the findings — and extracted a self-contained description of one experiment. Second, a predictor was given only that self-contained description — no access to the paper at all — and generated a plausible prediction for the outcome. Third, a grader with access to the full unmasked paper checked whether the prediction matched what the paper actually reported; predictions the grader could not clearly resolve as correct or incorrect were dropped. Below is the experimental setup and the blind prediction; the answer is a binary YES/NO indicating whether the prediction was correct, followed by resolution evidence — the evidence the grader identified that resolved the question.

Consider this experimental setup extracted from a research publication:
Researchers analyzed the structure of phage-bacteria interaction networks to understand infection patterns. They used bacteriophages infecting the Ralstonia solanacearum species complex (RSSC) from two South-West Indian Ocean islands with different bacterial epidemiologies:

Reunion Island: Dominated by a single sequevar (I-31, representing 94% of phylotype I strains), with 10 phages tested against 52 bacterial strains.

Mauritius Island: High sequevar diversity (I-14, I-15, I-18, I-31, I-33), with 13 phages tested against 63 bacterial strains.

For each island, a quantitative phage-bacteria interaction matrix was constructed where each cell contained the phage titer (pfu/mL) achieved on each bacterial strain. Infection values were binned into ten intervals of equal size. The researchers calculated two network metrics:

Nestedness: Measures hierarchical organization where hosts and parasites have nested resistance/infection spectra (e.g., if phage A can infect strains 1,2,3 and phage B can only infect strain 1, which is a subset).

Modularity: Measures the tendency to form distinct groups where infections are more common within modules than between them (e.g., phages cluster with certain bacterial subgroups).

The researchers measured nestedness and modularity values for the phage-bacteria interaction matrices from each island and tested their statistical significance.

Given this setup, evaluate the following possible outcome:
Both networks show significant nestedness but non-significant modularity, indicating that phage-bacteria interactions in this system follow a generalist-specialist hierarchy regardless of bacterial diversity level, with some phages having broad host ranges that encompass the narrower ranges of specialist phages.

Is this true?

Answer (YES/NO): NO